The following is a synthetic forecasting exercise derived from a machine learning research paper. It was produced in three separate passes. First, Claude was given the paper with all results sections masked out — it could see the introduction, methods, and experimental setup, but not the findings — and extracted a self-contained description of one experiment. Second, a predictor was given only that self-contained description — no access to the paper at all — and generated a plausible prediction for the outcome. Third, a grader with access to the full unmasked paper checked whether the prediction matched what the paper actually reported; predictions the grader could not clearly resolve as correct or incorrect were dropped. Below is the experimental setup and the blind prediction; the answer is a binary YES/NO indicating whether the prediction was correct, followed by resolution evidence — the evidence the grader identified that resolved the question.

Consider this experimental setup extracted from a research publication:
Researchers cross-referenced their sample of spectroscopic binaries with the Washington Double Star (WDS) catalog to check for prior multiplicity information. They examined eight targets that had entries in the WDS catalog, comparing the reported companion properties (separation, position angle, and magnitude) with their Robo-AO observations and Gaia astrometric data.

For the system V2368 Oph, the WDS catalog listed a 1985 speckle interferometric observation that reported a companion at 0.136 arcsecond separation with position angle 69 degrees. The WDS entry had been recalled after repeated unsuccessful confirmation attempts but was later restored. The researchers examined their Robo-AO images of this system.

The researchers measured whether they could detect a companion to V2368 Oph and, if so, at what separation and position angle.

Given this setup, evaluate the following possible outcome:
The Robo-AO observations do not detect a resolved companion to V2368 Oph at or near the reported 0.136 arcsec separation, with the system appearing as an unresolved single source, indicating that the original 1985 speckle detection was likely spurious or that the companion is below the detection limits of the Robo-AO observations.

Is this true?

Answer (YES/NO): NO